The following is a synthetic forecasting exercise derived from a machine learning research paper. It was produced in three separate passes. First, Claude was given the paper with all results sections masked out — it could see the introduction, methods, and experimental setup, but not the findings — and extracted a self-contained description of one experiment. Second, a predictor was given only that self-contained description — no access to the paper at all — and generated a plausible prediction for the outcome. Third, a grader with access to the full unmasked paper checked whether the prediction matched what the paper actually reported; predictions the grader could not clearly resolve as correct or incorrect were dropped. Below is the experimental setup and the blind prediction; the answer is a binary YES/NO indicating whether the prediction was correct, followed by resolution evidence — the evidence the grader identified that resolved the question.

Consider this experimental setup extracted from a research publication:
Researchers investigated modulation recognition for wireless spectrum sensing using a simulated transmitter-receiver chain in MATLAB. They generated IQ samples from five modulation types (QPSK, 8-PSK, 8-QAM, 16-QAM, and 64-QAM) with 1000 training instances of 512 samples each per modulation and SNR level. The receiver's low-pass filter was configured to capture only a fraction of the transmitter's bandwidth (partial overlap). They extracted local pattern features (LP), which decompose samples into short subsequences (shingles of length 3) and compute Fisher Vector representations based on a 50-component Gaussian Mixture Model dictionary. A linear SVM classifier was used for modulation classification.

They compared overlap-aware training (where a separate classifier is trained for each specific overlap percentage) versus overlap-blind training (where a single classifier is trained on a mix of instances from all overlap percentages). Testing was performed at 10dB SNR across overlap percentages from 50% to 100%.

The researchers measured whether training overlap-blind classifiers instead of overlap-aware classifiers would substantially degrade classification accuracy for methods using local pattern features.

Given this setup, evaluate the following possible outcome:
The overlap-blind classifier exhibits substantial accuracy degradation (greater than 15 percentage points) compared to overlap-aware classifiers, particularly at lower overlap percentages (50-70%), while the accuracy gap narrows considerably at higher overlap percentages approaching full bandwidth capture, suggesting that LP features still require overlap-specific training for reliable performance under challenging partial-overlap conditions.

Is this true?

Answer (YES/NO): NO